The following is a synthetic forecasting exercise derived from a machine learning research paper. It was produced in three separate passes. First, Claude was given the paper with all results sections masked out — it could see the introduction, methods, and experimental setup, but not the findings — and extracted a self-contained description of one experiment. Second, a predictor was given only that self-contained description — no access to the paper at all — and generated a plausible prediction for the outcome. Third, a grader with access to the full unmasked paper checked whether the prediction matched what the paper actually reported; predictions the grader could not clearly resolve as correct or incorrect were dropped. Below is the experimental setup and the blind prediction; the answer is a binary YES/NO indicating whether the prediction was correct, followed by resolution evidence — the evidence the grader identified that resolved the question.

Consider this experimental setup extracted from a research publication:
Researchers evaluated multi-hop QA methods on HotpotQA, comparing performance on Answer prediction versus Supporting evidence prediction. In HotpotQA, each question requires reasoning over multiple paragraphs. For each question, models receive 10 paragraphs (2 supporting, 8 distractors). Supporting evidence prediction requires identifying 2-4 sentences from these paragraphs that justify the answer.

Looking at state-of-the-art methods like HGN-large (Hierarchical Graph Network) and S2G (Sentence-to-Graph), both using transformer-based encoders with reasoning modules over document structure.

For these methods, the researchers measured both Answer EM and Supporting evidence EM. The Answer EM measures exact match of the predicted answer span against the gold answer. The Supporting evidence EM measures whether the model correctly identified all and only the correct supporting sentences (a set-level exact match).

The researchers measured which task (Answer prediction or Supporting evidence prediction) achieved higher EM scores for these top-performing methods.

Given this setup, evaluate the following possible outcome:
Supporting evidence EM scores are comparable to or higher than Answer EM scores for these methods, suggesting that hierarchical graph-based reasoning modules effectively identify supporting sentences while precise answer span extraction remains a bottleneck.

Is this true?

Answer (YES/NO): NO